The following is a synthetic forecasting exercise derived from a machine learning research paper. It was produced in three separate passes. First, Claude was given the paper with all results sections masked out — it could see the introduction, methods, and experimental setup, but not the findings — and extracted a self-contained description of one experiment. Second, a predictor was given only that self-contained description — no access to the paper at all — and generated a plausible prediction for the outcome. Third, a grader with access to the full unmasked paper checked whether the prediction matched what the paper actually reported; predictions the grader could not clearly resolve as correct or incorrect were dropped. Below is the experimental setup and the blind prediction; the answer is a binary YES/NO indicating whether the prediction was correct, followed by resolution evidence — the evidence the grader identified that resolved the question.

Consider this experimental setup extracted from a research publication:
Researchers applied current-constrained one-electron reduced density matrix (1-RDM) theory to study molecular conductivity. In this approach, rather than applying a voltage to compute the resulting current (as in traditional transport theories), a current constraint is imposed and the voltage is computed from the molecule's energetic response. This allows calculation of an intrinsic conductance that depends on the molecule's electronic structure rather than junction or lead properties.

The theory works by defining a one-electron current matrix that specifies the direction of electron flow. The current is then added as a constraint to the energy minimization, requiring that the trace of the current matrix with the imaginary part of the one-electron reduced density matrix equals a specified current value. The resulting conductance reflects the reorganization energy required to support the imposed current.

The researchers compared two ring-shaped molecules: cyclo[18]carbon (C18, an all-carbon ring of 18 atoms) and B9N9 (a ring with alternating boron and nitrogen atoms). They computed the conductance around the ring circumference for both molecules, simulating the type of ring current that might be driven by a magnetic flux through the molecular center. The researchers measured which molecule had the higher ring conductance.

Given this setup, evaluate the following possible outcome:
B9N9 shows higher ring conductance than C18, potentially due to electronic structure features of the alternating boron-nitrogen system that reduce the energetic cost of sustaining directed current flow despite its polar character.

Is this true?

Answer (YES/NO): NO